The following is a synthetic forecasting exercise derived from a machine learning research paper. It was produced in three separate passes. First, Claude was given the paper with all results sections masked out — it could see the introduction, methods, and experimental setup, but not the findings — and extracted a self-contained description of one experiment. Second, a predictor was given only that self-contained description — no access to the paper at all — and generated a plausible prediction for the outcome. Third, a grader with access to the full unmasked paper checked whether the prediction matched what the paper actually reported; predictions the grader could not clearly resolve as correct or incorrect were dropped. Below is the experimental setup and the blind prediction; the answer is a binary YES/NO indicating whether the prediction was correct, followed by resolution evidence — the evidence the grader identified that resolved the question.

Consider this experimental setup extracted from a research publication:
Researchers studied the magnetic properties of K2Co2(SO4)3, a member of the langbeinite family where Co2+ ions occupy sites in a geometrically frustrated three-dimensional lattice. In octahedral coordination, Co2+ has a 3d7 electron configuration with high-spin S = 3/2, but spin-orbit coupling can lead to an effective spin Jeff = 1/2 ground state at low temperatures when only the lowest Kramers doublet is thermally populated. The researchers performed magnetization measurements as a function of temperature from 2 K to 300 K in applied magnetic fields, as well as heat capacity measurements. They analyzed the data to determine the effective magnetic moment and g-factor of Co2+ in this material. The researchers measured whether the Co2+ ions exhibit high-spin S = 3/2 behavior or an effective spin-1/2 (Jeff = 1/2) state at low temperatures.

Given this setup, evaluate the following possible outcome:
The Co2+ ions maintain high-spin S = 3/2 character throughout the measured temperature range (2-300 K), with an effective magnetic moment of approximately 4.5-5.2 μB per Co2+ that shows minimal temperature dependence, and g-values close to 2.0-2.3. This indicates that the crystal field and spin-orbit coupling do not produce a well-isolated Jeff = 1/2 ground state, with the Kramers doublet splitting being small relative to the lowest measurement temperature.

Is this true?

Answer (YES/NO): NO